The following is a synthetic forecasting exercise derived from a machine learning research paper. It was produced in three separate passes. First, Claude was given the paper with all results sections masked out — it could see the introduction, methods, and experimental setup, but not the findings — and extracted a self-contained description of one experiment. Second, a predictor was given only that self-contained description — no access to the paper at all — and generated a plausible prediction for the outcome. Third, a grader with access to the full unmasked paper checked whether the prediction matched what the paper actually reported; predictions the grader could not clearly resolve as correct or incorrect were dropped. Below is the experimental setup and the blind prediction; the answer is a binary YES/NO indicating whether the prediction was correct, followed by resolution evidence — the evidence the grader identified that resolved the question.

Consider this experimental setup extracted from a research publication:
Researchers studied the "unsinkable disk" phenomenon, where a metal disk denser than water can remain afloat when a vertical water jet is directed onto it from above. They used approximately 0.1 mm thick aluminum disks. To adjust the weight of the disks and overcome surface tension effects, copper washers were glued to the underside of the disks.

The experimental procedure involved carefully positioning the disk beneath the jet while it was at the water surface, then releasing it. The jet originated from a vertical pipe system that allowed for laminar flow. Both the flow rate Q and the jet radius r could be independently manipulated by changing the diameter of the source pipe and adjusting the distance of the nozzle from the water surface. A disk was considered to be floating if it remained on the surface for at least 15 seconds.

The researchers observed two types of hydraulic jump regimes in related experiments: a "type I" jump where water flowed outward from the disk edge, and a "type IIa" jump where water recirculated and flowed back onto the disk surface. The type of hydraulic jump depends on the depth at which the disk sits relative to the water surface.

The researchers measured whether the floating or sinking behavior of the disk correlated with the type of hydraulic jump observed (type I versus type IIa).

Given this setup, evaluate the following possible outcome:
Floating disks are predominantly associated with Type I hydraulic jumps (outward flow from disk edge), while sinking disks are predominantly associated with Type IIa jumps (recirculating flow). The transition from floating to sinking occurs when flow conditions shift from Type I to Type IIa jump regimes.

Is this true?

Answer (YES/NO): YES